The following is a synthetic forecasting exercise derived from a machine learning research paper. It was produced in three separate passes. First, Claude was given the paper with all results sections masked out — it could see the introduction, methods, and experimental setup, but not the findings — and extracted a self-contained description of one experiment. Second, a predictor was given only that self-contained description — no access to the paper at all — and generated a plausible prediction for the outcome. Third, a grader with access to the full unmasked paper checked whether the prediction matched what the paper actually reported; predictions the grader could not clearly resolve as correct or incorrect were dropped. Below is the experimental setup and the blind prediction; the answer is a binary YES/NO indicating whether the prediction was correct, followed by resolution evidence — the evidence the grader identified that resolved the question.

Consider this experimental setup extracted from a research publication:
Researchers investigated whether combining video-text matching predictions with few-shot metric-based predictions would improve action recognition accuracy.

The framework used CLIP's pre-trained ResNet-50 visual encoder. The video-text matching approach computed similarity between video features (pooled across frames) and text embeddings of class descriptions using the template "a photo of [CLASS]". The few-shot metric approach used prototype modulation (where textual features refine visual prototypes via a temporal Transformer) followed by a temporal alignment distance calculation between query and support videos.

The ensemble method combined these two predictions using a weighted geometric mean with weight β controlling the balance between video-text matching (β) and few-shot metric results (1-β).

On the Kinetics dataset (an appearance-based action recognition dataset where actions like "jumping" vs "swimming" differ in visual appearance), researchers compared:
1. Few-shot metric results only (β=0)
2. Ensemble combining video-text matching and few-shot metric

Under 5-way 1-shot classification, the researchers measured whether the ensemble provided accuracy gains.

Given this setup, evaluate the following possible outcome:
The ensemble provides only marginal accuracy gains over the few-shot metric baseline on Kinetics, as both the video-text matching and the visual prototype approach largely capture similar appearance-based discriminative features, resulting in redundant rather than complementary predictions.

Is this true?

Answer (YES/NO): NO